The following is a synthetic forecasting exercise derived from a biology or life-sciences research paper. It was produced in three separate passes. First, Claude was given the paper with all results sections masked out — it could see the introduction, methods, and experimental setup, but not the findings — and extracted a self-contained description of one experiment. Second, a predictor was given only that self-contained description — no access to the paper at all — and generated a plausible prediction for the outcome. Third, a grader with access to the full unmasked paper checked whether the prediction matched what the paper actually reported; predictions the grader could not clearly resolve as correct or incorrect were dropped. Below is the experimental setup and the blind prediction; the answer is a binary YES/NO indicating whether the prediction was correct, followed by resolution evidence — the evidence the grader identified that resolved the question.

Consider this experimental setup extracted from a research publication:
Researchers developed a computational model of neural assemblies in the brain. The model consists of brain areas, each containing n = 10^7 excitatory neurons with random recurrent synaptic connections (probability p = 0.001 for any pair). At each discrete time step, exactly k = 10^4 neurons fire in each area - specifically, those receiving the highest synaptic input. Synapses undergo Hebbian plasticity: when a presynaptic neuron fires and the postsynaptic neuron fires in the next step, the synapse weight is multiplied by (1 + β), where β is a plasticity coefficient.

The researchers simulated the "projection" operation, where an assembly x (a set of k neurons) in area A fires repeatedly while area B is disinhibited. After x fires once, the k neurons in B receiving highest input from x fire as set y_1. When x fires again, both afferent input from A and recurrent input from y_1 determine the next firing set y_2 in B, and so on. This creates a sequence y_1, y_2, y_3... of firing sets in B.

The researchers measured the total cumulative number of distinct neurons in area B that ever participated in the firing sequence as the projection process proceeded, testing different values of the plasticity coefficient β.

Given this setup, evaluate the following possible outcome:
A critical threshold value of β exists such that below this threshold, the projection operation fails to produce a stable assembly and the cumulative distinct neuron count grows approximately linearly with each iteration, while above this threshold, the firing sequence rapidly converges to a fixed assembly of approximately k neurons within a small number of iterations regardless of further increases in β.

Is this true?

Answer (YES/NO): NO